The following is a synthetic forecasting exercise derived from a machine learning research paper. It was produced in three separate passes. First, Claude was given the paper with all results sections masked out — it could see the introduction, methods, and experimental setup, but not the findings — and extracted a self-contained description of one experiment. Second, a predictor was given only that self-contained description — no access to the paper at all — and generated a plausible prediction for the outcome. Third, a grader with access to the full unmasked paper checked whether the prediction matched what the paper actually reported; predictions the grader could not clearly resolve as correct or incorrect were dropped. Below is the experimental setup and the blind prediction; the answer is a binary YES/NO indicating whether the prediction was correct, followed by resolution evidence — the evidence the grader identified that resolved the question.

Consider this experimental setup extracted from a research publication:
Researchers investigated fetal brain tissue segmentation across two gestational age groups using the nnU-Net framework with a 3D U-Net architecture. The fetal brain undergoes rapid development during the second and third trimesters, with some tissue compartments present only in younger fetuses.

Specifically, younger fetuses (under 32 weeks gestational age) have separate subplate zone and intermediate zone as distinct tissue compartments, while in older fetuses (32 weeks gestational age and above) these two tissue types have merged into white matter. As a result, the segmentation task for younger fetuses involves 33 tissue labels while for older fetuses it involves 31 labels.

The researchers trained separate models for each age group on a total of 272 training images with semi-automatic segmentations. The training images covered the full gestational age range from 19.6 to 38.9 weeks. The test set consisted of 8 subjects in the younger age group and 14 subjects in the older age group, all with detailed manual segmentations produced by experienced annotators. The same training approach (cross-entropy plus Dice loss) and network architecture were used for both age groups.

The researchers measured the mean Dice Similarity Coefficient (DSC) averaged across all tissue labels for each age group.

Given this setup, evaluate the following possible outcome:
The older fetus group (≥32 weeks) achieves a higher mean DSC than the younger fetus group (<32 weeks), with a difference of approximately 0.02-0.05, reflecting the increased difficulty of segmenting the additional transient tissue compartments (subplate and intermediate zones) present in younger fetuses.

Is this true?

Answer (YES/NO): YES